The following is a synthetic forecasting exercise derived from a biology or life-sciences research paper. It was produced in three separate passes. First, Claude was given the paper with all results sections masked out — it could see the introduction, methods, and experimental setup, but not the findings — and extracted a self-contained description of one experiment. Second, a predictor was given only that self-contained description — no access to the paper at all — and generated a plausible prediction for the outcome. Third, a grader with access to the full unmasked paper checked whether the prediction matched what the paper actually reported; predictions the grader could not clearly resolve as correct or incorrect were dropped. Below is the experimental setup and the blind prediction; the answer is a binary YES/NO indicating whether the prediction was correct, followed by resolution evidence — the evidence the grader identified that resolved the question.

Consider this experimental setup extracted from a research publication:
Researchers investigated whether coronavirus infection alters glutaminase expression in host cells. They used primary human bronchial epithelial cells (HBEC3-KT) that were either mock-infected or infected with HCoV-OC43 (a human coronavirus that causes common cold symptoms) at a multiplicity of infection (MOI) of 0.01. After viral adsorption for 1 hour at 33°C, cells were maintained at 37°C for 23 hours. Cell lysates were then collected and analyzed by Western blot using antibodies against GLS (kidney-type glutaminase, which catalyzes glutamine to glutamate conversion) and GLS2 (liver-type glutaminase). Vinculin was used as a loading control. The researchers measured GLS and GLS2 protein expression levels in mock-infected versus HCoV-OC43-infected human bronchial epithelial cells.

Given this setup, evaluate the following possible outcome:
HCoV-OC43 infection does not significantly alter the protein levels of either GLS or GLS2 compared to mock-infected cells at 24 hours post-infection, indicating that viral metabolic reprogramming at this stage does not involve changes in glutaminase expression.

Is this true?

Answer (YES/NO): NO